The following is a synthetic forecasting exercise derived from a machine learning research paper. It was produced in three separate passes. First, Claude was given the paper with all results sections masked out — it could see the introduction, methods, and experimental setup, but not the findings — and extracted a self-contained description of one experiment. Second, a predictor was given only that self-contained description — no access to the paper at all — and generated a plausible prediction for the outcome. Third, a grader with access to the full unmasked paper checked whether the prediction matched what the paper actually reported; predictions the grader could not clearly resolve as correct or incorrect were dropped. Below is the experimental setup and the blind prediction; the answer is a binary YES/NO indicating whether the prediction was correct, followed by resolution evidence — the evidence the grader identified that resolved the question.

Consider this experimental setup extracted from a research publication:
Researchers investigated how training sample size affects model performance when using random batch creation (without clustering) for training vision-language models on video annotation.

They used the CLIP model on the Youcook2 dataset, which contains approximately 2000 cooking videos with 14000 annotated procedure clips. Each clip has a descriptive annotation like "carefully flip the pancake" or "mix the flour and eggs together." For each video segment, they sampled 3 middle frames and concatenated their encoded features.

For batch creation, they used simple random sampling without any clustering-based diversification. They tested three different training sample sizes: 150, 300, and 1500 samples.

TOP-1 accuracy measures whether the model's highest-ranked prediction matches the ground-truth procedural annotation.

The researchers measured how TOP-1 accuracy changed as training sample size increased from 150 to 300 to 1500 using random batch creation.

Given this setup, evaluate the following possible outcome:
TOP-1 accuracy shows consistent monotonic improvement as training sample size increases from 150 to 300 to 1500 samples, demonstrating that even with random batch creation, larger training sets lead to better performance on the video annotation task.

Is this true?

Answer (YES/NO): NO